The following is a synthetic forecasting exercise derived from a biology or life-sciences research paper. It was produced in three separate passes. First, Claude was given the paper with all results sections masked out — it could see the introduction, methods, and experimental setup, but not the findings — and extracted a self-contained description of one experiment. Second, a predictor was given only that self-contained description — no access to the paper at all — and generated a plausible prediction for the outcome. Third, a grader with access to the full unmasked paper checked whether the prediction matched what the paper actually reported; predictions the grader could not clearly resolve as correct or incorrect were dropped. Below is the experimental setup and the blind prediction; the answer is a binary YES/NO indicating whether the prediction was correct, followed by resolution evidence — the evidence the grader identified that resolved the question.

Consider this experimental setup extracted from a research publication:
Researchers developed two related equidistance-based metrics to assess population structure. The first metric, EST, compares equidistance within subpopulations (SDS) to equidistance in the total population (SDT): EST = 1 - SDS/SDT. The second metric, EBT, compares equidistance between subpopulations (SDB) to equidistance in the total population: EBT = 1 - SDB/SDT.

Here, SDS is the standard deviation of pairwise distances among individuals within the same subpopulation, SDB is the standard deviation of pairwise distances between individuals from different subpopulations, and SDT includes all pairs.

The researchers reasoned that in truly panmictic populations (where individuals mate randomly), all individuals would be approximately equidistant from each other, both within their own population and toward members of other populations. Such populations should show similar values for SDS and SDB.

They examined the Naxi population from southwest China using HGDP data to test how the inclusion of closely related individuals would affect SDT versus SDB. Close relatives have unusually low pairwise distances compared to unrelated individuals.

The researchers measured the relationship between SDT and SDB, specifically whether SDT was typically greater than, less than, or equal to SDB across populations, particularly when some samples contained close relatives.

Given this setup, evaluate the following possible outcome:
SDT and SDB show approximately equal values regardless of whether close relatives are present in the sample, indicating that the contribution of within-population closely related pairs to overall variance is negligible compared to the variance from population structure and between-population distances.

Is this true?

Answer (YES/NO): NO